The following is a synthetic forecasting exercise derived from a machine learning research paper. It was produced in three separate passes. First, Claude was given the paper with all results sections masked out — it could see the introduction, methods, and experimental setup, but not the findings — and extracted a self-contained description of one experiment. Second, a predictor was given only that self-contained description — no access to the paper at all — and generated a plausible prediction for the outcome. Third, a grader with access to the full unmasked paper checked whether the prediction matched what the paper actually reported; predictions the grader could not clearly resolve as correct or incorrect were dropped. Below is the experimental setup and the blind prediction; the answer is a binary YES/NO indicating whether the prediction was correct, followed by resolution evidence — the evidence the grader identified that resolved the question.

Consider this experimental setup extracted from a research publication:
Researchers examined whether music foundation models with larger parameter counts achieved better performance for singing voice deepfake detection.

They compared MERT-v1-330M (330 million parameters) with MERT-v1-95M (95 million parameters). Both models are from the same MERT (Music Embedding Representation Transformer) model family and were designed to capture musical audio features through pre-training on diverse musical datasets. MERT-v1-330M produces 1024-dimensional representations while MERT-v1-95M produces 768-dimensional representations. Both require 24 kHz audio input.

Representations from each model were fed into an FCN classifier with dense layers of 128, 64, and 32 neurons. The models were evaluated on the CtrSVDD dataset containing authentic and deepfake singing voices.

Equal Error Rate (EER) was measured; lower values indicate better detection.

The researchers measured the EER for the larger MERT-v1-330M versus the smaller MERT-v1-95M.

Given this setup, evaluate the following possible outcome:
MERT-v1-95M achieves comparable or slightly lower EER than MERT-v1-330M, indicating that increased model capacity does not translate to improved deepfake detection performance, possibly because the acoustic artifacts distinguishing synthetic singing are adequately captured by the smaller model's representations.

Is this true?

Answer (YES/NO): NO